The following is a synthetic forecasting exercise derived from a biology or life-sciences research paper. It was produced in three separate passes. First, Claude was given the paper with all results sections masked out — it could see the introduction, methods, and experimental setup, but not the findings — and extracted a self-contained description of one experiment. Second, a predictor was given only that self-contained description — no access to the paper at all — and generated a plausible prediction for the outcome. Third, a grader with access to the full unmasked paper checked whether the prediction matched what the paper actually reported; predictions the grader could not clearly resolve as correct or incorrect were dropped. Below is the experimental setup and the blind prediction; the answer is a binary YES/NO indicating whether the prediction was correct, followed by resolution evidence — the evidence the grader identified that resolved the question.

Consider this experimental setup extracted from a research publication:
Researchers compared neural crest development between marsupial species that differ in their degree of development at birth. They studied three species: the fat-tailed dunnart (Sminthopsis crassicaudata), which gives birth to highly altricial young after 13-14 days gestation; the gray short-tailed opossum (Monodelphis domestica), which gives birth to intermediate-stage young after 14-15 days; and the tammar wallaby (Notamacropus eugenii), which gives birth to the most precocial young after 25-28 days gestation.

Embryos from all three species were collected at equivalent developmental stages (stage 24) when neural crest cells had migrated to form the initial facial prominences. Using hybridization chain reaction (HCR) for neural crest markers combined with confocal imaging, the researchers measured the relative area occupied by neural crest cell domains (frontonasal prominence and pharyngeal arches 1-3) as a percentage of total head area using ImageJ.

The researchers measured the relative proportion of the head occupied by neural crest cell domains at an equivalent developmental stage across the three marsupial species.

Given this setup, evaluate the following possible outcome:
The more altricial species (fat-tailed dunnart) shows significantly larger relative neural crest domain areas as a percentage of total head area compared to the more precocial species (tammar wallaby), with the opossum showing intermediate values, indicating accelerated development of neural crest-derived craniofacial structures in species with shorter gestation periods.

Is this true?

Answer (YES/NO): YES